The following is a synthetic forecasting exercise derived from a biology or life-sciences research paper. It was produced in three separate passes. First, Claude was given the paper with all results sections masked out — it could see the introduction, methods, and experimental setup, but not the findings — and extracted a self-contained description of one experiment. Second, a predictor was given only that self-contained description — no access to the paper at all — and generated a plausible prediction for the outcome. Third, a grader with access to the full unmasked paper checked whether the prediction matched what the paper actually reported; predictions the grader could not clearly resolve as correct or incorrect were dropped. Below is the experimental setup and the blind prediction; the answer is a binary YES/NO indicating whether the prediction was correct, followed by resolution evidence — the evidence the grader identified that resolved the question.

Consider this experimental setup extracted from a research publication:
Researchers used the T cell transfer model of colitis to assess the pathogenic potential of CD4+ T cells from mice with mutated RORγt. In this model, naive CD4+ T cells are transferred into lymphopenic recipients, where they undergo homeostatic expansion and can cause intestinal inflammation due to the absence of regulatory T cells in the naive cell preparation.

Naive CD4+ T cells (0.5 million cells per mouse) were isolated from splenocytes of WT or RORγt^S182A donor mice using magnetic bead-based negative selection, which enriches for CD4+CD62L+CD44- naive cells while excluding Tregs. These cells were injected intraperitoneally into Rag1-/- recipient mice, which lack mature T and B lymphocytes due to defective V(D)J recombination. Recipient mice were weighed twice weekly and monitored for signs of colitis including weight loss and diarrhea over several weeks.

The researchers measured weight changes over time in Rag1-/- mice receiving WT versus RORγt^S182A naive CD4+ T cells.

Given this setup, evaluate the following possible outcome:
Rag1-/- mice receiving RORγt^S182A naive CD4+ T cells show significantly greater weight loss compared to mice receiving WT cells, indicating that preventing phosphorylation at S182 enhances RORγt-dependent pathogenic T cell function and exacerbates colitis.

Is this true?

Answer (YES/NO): YES